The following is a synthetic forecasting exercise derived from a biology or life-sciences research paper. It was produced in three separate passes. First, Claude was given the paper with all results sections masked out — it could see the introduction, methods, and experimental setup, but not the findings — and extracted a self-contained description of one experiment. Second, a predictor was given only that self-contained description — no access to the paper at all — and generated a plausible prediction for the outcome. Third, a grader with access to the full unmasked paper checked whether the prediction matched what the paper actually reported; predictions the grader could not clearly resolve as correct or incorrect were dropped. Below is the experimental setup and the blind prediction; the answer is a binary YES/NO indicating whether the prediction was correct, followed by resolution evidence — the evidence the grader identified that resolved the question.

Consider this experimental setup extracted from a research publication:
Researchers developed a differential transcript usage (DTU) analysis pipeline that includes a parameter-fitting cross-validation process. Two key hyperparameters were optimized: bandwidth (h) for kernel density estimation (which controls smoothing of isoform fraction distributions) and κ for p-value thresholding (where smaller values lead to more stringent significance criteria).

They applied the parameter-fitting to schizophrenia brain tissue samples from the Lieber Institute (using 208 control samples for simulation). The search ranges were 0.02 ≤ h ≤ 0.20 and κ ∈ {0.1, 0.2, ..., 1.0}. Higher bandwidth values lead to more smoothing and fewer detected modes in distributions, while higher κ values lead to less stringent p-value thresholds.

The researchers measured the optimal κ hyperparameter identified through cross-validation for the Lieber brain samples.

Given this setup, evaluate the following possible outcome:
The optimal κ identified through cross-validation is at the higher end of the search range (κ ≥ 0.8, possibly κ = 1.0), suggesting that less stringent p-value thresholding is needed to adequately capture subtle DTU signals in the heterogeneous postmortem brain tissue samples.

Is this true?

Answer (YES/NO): NO